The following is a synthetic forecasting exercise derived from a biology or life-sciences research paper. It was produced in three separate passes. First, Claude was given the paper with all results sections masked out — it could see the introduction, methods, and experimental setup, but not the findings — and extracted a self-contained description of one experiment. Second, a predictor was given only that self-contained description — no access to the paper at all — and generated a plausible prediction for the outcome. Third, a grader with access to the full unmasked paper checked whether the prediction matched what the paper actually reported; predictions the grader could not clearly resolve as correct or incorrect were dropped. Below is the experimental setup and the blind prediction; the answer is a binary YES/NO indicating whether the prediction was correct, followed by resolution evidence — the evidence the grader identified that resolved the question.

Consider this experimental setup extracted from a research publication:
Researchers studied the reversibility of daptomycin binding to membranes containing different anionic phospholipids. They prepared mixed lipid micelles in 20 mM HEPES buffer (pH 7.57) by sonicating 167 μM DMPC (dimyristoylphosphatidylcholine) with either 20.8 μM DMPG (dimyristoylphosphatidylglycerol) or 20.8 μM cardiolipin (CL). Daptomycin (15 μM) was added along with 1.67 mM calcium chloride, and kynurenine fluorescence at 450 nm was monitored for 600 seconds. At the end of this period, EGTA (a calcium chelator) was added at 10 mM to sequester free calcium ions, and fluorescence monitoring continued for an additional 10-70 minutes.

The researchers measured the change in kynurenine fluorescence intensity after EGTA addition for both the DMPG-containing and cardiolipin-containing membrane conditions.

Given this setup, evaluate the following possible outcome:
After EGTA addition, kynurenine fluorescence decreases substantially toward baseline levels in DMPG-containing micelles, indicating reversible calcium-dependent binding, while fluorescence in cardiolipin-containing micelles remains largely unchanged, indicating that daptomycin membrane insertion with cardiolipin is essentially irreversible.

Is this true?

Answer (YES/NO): NO